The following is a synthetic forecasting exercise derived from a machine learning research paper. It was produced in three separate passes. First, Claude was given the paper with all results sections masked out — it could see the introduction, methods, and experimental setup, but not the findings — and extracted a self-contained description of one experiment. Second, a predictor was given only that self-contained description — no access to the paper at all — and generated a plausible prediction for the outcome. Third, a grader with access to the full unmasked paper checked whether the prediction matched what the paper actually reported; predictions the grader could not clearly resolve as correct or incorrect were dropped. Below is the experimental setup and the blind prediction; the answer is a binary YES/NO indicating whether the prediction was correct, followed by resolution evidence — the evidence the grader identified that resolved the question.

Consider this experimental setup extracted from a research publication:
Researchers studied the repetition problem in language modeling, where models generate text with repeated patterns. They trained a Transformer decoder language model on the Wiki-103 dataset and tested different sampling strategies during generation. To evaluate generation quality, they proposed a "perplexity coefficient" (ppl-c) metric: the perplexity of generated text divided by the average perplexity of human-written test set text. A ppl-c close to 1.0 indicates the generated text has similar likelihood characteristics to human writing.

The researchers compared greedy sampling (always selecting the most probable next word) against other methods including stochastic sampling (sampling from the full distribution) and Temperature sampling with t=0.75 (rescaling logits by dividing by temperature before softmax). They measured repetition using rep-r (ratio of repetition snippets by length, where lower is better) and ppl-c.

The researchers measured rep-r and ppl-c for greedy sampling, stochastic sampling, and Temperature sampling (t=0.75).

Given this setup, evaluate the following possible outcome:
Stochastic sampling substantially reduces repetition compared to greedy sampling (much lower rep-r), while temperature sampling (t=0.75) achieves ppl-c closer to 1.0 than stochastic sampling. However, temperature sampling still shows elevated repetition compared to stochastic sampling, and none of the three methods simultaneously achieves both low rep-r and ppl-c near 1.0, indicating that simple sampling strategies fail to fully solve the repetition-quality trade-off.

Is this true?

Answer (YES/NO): YES